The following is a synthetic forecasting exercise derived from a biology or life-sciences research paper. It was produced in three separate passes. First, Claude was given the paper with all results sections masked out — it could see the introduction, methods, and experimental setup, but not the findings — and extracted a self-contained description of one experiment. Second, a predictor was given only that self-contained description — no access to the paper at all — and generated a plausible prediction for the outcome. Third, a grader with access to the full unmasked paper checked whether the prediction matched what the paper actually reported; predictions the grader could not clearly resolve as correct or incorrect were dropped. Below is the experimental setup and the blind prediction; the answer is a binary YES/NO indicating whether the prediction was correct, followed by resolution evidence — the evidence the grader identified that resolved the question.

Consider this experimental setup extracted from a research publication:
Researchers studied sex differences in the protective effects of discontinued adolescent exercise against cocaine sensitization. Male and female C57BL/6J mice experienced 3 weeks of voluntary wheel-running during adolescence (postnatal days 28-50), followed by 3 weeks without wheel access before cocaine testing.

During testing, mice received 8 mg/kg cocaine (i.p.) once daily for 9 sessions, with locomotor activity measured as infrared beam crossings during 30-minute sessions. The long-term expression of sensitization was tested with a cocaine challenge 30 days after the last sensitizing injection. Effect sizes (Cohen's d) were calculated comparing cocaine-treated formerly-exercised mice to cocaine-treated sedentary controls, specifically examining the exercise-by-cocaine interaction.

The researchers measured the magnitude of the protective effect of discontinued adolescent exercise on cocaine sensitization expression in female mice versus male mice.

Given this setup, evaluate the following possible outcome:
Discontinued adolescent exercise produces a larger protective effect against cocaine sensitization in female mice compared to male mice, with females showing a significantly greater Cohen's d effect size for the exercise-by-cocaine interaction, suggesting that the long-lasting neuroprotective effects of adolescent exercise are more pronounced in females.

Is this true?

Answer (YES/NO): YES